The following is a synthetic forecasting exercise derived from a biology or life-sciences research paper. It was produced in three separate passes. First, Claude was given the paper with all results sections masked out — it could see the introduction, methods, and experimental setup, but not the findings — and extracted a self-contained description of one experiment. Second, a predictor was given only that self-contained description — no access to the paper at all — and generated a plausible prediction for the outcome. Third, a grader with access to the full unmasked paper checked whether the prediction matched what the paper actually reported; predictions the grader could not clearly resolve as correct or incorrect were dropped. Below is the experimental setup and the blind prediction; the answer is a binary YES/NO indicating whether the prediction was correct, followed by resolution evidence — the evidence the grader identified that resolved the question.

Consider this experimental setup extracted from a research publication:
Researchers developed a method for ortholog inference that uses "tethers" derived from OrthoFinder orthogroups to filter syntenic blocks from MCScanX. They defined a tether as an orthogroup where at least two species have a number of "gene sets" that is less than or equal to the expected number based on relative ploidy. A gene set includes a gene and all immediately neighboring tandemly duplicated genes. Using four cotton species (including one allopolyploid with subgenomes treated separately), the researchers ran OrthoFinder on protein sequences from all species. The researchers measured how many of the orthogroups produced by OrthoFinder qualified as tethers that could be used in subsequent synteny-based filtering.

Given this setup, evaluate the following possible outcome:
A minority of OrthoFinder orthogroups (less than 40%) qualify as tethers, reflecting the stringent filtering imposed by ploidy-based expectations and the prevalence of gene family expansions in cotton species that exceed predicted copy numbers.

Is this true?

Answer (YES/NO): NO